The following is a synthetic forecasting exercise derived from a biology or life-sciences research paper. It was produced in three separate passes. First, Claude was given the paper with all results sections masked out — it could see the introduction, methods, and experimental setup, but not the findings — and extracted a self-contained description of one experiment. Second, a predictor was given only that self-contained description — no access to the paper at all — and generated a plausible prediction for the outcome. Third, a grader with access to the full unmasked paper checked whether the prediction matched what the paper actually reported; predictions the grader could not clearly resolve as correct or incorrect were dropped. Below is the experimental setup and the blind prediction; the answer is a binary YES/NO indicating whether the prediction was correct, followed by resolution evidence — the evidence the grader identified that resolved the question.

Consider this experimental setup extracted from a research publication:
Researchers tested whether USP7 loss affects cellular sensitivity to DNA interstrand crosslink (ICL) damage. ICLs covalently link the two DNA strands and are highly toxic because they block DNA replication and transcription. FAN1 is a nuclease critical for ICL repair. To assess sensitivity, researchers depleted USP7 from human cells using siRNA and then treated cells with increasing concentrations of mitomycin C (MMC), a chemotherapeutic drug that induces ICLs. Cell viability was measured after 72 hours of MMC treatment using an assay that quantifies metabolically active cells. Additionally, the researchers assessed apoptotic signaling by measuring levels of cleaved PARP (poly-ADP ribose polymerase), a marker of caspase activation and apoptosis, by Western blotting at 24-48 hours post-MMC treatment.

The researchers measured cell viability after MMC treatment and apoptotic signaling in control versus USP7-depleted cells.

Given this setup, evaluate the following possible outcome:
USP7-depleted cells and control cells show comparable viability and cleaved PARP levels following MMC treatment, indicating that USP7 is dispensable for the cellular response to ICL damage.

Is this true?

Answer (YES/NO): NO